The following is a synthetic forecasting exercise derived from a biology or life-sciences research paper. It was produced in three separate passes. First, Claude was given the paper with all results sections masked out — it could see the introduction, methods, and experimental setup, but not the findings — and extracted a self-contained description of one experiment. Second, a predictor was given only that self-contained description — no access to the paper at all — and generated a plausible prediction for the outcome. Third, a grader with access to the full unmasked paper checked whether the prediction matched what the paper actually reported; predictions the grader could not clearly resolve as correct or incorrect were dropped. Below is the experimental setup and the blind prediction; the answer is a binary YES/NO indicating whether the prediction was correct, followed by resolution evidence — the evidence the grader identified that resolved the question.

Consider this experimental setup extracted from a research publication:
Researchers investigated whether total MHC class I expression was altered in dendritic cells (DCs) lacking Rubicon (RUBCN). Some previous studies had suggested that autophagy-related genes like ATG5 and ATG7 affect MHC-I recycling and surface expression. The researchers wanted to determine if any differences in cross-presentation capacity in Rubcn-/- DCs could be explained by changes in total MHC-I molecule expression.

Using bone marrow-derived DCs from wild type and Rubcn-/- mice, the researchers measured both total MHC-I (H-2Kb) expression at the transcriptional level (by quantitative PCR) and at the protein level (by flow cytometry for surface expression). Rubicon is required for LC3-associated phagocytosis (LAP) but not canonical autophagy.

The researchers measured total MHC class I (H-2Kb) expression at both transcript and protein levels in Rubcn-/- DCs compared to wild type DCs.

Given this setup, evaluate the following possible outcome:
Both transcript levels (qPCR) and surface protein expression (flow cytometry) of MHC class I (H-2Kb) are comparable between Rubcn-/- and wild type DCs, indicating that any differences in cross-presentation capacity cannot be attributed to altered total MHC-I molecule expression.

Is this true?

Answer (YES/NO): YES